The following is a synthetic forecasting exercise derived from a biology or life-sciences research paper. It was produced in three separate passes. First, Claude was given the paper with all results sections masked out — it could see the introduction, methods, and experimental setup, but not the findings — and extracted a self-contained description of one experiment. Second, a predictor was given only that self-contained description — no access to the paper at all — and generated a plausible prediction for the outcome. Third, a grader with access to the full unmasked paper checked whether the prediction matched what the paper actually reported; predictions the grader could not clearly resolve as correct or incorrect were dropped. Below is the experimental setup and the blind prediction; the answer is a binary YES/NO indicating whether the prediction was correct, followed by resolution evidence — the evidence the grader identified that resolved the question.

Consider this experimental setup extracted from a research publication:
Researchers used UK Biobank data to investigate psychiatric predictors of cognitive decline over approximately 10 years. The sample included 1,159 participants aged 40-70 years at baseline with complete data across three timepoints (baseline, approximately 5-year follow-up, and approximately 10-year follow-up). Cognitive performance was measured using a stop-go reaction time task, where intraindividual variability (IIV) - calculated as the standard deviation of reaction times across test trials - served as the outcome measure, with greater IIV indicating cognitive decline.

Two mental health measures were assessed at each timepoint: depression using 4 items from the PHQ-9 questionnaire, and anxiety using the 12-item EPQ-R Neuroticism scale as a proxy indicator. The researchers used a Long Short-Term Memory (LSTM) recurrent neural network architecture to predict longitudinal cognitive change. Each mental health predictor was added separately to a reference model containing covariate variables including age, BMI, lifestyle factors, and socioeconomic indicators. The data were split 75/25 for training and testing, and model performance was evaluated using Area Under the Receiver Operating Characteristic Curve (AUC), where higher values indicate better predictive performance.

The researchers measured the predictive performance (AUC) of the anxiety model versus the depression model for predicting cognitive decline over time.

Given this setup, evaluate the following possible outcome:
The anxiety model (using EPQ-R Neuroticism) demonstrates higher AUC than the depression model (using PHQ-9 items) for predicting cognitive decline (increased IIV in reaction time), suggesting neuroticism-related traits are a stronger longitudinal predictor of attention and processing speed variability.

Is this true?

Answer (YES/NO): YES